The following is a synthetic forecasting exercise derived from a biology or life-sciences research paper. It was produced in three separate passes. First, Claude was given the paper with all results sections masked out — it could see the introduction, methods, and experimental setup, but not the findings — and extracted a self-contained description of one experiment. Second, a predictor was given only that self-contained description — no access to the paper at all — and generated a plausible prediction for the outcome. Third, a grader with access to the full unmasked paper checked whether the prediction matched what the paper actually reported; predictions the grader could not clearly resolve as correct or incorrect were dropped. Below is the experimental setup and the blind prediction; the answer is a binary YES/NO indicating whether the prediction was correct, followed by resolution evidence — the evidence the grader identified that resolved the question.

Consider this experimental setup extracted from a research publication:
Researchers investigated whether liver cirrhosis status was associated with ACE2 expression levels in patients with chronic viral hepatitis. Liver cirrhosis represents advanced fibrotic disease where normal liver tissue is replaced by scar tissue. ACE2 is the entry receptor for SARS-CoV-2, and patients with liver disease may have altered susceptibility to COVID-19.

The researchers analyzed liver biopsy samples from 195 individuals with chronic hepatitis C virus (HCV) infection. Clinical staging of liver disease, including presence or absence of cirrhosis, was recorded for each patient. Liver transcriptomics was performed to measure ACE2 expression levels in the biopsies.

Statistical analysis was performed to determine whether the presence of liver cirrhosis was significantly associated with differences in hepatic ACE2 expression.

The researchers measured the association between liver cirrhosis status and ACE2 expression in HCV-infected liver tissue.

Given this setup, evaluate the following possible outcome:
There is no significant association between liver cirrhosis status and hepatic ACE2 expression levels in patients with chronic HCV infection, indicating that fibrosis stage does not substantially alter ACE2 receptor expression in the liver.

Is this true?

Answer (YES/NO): NO